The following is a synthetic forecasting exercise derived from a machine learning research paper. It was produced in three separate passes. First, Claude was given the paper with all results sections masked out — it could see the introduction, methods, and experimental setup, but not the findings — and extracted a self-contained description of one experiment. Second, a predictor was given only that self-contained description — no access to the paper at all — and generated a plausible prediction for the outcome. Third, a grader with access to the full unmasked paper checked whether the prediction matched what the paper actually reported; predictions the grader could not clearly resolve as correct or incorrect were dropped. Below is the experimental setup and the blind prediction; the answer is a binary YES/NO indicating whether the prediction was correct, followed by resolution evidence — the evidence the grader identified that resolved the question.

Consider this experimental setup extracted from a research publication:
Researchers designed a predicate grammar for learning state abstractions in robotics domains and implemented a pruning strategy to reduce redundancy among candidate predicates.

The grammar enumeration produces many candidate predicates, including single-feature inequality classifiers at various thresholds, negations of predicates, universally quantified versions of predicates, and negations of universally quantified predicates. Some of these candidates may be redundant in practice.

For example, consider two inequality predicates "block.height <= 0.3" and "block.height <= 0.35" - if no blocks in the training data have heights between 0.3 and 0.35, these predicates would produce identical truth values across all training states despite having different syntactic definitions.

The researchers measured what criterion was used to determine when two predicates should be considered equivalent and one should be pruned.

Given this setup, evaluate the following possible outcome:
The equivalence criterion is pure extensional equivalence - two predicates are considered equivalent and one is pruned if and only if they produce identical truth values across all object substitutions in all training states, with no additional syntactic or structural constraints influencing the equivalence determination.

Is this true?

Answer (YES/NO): YES